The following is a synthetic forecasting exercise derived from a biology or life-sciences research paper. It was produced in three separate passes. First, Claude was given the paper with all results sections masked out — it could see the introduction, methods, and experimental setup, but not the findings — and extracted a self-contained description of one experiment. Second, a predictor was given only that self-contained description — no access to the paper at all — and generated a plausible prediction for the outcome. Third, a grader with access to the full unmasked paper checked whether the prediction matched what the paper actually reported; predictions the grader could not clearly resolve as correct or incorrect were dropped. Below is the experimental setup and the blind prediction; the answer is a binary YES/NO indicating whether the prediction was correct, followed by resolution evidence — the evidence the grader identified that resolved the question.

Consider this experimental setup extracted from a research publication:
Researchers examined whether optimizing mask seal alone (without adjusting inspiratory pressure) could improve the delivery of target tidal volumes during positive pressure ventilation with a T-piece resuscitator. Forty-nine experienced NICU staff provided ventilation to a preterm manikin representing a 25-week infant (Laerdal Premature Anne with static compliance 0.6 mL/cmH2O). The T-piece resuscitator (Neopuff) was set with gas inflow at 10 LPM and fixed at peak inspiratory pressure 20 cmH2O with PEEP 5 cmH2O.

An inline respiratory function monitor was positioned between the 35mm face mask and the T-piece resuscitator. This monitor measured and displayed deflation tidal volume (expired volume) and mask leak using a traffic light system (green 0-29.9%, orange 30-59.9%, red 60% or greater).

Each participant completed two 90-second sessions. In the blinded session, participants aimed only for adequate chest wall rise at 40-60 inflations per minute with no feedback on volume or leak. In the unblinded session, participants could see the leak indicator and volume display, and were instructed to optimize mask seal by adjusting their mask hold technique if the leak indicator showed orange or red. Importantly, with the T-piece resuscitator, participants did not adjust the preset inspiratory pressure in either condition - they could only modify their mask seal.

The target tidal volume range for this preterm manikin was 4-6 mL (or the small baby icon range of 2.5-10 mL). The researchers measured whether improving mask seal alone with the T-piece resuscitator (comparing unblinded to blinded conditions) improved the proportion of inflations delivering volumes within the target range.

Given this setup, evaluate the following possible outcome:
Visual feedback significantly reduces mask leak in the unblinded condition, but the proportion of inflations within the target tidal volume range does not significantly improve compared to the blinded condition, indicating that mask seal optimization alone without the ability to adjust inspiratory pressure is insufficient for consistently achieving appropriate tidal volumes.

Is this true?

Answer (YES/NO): NO